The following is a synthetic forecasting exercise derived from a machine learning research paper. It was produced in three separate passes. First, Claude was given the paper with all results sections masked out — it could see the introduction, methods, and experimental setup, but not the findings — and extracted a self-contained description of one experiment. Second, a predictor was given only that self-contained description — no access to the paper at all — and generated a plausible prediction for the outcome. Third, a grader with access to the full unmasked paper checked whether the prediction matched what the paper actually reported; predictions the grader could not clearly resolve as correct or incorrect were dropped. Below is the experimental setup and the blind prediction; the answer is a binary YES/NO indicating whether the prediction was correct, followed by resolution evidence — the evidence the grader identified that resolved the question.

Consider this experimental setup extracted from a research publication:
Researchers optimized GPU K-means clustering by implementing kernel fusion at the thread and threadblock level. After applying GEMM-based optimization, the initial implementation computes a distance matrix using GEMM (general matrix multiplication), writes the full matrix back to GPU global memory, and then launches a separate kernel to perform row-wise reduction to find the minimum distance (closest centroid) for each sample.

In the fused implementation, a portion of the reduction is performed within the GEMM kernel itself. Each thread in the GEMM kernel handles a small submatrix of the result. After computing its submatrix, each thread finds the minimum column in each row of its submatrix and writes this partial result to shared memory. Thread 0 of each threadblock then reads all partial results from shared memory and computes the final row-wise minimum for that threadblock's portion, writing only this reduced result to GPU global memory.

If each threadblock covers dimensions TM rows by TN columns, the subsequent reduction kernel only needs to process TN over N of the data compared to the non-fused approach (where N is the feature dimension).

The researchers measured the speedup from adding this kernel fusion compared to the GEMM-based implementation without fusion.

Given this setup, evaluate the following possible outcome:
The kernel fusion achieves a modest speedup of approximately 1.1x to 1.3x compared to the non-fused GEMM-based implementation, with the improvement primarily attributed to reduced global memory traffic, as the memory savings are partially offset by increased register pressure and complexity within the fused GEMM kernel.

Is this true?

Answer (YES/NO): NO